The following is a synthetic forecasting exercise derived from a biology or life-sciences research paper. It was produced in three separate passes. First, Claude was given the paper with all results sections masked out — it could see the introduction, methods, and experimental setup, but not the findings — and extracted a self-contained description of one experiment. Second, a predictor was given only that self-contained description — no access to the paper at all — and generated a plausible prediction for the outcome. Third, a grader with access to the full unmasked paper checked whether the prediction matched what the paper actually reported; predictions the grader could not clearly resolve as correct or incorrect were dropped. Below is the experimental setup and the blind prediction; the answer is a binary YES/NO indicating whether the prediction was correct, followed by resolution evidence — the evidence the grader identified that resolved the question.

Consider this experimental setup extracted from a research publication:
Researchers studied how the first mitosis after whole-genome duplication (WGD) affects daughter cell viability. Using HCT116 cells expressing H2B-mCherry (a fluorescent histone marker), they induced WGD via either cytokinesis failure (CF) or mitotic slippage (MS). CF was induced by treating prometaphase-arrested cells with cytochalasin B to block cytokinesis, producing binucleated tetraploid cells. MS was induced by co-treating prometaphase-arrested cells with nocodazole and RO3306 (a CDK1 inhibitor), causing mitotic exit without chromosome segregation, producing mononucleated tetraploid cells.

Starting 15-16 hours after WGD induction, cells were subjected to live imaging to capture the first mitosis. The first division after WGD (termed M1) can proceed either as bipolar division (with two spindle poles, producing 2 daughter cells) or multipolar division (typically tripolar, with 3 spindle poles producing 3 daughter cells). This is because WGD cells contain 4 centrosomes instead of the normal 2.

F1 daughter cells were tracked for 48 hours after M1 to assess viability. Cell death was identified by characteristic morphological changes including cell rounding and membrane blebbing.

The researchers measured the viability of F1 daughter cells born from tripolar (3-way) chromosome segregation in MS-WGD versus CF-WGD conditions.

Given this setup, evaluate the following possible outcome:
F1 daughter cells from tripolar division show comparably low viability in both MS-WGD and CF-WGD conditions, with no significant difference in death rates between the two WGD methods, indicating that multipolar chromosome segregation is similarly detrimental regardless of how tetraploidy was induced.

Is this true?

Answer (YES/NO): NO